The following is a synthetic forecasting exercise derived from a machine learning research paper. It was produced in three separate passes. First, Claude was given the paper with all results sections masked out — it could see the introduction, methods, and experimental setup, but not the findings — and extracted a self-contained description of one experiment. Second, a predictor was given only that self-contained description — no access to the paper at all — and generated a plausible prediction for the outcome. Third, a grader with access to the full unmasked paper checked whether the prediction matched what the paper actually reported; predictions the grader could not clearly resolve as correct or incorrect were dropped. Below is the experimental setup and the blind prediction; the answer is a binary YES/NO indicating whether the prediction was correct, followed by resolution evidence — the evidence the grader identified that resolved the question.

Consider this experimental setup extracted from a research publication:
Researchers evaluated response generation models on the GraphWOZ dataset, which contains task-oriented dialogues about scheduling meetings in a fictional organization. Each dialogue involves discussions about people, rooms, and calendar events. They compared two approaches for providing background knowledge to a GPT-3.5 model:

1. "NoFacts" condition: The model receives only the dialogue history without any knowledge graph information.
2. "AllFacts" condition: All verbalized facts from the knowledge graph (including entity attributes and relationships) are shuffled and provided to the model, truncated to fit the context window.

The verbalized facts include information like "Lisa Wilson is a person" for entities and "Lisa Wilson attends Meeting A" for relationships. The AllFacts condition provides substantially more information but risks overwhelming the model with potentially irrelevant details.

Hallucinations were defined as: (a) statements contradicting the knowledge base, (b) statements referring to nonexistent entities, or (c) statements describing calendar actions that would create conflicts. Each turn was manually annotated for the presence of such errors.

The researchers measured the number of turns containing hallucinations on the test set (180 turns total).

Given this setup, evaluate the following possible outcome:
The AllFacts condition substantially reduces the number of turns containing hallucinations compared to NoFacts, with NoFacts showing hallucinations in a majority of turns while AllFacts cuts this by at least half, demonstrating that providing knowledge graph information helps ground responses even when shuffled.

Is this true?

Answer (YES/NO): NO